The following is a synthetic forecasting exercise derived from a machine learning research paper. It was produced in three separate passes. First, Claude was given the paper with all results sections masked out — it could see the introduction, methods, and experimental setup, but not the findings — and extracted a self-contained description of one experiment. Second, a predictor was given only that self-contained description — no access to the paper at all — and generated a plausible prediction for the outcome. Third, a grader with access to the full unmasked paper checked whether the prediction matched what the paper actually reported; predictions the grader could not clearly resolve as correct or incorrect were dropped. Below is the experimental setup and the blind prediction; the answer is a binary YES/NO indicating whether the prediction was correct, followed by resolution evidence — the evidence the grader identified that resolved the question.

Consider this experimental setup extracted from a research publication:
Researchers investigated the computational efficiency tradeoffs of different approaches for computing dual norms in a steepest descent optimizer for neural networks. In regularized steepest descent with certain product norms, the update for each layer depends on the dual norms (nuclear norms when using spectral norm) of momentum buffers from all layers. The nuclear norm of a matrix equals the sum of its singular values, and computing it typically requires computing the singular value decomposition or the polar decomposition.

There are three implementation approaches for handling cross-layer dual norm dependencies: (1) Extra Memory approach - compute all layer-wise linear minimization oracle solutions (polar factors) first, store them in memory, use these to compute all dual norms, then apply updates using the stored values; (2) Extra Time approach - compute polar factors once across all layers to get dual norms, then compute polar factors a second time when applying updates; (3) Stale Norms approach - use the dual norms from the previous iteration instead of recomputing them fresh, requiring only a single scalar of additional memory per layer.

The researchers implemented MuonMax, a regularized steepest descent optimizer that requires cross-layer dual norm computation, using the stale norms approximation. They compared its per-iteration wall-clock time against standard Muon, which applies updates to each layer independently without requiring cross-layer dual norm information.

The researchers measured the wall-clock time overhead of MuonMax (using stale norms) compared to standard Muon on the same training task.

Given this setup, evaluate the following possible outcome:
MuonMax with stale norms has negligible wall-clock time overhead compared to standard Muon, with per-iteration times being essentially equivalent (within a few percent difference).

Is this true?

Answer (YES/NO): YES